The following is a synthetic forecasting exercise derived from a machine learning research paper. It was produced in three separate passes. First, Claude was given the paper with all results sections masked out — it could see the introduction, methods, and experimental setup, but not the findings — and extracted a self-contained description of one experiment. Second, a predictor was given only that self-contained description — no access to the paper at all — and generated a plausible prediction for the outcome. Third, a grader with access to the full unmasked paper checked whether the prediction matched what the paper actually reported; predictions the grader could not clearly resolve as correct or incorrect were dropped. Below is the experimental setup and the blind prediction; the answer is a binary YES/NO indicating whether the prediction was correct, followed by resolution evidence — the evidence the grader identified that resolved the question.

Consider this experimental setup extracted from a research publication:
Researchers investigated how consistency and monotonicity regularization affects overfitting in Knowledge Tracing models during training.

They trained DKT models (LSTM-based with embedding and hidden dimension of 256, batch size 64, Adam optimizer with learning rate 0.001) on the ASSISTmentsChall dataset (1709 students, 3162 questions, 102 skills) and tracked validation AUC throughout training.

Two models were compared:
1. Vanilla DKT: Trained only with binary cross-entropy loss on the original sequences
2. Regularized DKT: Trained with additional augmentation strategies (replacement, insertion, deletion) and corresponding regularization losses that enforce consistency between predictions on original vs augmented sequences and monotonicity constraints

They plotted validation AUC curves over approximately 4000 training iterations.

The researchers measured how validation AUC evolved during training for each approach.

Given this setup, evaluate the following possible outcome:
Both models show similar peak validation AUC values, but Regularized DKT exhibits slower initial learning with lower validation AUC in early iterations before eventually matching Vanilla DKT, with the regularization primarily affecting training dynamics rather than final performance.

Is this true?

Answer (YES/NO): NO